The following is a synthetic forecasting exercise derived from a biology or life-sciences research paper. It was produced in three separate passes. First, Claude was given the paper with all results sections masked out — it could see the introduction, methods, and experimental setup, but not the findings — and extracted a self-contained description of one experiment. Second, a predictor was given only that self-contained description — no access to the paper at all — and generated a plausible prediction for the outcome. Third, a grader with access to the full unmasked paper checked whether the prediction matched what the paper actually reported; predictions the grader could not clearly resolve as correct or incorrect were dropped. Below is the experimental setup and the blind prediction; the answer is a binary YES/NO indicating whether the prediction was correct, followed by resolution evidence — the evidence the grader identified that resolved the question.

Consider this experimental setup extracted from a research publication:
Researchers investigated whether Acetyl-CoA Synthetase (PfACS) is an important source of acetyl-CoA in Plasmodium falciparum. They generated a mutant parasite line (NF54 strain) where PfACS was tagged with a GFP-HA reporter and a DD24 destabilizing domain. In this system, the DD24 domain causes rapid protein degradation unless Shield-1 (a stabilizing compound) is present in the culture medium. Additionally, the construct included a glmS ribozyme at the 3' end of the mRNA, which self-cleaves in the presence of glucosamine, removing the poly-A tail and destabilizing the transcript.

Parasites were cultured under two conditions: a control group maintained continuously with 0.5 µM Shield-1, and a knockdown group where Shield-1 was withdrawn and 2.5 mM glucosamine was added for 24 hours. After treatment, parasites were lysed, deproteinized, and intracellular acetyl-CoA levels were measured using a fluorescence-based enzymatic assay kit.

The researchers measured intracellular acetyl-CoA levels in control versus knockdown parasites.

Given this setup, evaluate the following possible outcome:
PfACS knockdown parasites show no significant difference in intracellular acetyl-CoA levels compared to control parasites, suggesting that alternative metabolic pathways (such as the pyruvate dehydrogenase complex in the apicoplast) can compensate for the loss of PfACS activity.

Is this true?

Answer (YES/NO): NO